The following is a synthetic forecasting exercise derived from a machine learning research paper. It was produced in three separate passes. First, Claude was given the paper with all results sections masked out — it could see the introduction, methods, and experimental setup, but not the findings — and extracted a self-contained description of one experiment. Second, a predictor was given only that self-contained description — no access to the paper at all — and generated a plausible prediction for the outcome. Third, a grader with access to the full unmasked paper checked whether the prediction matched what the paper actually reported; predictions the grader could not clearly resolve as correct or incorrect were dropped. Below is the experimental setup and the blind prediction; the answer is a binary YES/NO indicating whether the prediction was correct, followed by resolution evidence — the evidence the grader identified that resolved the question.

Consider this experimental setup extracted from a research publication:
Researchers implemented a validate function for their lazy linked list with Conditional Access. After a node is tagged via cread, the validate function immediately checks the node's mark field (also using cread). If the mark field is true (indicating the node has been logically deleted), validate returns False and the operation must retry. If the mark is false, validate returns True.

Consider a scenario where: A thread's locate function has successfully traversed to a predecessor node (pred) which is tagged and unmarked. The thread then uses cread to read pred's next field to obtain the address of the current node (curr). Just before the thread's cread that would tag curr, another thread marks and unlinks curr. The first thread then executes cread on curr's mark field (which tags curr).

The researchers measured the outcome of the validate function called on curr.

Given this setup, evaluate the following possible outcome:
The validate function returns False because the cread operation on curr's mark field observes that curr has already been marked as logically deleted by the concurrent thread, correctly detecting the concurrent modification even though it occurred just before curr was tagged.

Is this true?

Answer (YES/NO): NO